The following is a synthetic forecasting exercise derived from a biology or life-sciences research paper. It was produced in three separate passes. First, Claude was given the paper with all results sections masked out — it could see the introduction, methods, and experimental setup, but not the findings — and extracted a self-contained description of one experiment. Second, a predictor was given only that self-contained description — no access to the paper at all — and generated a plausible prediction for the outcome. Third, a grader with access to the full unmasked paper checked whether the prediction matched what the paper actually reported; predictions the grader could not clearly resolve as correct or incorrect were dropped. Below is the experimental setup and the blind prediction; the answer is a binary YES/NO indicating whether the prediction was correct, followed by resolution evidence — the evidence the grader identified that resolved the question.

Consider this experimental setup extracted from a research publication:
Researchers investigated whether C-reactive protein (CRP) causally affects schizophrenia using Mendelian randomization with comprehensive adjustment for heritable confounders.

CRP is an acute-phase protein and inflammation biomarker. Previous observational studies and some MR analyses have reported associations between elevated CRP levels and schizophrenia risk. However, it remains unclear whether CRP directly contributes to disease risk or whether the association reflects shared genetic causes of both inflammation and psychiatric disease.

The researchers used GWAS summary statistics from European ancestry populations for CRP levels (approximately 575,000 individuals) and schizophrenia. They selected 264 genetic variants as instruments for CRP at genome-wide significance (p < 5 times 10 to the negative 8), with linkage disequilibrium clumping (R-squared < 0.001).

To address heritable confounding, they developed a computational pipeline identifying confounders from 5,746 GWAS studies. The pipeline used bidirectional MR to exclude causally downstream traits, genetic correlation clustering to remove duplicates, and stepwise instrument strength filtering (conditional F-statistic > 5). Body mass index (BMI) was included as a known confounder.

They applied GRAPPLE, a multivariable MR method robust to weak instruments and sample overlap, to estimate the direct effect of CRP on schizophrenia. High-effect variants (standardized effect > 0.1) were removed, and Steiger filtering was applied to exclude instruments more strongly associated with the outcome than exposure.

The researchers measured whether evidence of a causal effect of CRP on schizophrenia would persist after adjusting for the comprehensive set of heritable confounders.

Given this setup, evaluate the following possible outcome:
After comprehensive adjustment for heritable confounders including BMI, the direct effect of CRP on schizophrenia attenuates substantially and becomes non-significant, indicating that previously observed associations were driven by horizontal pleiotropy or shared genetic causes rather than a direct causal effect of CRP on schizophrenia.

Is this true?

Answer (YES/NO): NO